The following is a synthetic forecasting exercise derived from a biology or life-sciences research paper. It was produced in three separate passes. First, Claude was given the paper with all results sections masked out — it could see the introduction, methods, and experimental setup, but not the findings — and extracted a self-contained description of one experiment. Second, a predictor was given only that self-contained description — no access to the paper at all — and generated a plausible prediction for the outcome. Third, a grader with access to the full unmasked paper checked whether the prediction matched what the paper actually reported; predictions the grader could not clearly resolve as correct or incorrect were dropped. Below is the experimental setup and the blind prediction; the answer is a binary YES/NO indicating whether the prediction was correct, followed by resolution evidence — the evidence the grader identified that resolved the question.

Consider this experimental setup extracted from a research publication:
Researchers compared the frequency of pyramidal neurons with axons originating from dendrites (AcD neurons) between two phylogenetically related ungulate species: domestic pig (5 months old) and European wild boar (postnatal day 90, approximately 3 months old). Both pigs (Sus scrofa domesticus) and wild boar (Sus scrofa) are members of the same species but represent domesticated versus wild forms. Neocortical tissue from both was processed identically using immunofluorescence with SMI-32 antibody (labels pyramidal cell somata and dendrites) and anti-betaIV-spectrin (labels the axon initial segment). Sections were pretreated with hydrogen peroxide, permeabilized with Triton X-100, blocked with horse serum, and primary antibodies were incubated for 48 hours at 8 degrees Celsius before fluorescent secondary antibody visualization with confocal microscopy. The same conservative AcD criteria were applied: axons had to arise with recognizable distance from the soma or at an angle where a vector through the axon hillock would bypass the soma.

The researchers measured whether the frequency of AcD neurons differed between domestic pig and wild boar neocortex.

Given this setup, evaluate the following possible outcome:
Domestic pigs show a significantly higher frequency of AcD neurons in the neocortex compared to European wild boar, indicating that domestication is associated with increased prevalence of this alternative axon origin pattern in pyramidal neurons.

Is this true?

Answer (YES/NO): NO